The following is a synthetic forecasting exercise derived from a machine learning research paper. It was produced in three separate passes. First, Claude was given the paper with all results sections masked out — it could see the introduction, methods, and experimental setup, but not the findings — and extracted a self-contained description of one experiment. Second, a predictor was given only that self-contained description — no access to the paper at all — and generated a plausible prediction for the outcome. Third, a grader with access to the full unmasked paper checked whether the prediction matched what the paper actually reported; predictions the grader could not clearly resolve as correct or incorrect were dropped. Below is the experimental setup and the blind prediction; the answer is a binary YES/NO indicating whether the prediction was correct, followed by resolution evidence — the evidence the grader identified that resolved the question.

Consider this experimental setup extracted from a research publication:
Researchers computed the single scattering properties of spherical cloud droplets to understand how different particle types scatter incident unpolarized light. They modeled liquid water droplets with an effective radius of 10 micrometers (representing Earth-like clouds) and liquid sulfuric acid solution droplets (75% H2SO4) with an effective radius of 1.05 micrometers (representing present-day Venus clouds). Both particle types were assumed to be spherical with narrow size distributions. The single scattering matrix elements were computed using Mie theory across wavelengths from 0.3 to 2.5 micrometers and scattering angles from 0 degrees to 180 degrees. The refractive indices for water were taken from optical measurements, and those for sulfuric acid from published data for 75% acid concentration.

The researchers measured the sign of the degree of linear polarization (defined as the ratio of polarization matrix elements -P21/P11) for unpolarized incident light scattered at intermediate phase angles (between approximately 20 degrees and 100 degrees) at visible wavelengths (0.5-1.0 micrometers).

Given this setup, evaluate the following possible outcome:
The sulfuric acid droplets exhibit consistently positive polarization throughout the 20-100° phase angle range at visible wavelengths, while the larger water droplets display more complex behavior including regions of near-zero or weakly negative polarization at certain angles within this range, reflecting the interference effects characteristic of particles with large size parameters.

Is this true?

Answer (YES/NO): NO